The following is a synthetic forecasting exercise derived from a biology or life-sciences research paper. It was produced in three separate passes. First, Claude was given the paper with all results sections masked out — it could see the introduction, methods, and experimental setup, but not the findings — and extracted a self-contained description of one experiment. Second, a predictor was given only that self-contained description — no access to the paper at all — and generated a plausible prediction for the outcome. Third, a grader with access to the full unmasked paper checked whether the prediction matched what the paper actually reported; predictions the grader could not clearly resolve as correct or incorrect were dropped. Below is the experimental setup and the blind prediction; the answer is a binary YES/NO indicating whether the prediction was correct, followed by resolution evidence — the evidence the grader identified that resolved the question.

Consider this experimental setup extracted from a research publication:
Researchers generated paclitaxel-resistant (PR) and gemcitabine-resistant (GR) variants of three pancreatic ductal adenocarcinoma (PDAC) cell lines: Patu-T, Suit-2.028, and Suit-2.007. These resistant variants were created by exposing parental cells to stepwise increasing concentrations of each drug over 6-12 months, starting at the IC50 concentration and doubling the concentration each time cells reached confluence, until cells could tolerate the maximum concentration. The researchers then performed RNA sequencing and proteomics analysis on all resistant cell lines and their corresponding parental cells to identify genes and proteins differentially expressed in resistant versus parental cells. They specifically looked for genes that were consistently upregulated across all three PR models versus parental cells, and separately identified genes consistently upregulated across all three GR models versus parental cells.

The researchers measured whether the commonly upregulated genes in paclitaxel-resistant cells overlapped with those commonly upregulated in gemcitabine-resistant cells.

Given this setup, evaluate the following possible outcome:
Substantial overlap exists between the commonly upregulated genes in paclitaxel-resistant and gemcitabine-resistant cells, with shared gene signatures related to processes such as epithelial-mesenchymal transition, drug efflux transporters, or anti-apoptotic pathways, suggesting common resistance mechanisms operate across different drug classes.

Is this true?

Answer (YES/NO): NO